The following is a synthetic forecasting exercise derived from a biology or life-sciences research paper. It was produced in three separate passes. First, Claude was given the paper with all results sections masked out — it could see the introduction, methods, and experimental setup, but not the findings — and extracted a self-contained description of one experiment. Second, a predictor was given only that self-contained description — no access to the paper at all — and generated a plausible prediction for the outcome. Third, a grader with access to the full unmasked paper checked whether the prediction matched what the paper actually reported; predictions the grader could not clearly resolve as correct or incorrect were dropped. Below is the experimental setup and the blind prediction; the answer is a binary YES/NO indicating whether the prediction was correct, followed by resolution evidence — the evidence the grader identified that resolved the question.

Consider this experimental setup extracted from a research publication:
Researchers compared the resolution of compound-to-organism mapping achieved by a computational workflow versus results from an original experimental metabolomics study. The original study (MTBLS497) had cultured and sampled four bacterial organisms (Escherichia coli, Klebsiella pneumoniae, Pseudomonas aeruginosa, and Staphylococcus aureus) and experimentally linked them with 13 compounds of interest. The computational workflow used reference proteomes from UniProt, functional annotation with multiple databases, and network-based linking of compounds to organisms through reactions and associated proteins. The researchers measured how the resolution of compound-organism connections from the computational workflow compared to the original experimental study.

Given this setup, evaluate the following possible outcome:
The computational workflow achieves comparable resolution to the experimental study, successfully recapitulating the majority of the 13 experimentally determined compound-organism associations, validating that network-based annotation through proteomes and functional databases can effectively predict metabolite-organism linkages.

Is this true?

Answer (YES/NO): NO